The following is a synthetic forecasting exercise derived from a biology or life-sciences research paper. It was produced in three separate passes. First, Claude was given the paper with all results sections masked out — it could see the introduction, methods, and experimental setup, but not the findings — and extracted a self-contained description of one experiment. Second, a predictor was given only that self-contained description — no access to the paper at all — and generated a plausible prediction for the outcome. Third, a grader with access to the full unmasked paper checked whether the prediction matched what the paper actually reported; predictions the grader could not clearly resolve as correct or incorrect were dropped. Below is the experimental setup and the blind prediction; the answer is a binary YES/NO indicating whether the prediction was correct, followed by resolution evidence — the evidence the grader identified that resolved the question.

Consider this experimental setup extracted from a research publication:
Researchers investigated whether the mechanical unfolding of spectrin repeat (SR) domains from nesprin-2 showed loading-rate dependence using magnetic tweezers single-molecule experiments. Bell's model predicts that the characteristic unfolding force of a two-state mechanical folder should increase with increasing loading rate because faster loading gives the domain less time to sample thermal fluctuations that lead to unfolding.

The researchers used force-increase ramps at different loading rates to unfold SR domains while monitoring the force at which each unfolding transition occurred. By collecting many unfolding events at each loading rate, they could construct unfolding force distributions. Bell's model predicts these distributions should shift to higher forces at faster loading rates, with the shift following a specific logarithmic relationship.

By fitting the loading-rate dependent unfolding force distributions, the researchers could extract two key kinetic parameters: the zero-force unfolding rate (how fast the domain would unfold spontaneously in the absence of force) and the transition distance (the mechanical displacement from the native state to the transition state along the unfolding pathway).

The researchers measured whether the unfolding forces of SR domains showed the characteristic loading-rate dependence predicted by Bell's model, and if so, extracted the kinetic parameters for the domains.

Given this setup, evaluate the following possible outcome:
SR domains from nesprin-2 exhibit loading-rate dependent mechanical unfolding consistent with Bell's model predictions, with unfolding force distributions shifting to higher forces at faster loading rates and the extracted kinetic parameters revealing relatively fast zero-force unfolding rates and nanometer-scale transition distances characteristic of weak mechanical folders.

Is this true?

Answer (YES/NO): YES